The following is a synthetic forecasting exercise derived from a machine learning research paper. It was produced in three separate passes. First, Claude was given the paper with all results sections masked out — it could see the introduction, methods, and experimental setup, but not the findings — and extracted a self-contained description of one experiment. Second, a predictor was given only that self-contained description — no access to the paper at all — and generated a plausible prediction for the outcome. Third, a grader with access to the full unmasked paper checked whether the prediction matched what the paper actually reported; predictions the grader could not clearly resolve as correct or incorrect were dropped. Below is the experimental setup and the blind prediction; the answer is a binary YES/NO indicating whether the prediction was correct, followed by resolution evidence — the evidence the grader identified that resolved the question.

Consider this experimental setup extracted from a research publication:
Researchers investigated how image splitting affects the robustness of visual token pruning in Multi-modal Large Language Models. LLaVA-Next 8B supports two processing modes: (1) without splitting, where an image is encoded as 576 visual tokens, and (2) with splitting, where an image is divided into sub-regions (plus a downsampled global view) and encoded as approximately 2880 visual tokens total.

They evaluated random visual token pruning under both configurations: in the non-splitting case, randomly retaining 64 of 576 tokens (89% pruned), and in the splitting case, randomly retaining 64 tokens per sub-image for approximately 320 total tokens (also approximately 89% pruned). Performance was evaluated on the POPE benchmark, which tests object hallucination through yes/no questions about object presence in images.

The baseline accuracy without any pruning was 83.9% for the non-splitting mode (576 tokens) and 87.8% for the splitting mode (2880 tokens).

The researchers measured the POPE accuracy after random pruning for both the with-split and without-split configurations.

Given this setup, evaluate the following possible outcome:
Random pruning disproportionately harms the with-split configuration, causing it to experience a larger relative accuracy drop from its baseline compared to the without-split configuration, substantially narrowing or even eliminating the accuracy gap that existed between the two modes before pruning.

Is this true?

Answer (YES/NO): NO